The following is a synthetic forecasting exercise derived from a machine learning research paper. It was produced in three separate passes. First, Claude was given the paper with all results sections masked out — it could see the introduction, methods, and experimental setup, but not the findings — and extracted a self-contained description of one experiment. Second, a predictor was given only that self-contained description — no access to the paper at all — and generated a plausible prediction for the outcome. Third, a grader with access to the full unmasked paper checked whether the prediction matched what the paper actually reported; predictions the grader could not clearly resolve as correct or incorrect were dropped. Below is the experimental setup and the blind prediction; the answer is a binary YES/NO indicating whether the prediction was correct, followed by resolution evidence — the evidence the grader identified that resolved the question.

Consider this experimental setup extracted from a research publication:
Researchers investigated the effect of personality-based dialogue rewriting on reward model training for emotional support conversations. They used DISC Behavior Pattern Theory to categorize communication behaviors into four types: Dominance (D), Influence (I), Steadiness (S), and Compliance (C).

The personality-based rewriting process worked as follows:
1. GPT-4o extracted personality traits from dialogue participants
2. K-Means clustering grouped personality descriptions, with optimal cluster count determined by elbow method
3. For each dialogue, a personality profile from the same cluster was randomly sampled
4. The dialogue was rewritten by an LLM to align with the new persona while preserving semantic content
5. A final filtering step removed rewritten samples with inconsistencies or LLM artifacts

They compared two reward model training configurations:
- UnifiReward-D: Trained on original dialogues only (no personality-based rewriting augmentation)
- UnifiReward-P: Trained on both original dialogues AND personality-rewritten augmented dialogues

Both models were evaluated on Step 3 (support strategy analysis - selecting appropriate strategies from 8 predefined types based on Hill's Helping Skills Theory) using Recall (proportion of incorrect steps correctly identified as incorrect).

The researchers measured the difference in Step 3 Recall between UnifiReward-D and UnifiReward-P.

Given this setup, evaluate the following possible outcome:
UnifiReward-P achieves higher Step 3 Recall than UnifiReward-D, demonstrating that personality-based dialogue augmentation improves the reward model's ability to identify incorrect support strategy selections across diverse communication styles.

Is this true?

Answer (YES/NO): YES